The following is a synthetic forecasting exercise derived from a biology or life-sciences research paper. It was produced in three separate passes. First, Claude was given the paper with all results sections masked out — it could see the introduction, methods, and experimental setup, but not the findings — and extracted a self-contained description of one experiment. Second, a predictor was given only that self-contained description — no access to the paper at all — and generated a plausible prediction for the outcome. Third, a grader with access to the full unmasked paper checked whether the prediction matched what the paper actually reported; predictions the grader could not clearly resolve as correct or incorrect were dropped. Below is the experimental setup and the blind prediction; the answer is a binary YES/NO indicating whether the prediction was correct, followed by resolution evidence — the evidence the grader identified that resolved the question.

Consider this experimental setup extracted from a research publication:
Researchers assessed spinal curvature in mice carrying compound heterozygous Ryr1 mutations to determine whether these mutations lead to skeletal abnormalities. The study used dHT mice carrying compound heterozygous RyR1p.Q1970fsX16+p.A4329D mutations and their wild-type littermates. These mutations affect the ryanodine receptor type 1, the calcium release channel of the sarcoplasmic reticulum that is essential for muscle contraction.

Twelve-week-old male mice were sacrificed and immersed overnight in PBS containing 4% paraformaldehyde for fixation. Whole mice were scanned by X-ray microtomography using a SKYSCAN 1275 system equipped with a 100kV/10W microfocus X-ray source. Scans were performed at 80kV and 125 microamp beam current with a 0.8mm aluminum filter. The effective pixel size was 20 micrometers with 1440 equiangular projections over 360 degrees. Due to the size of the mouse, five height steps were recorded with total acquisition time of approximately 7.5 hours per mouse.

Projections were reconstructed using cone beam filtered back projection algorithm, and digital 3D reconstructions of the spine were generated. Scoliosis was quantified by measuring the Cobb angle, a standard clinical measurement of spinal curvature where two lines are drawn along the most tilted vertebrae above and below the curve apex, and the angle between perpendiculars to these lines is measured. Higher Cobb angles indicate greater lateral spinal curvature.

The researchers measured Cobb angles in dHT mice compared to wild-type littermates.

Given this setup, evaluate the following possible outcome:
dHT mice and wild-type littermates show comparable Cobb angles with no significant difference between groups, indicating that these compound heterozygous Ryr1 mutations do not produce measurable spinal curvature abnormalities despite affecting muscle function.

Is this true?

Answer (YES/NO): NO